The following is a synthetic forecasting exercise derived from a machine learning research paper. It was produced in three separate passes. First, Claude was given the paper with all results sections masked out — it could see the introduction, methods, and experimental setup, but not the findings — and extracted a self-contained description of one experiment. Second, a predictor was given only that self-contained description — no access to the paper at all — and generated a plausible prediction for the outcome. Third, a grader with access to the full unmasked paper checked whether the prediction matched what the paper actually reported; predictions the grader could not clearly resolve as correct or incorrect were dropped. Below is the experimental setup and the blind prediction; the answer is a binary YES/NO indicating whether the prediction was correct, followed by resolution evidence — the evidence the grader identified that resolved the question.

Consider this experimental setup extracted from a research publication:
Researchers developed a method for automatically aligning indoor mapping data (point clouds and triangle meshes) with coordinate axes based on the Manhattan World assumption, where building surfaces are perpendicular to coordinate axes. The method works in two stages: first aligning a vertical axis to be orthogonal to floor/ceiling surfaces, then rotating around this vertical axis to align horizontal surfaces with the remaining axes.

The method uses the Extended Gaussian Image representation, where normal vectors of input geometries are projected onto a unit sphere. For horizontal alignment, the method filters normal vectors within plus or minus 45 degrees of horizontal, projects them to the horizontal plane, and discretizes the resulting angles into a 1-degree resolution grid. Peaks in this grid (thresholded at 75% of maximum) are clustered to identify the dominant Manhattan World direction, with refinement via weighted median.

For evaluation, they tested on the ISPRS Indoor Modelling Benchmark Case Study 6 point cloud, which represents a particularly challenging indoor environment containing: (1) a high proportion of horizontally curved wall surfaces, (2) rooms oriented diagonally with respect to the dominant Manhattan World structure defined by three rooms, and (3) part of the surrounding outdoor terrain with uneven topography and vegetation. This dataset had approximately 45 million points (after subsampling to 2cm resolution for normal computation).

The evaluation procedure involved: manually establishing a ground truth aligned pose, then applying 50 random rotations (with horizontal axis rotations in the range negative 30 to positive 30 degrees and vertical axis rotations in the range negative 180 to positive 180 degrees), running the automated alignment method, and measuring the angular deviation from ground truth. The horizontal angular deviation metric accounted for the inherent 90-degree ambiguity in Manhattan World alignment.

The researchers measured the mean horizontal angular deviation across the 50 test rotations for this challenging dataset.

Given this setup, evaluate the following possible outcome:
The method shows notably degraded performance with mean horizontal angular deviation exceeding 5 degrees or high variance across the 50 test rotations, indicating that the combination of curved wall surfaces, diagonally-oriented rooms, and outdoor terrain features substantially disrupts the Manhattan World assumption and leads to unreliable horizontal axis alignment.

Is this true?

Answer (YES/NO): NO